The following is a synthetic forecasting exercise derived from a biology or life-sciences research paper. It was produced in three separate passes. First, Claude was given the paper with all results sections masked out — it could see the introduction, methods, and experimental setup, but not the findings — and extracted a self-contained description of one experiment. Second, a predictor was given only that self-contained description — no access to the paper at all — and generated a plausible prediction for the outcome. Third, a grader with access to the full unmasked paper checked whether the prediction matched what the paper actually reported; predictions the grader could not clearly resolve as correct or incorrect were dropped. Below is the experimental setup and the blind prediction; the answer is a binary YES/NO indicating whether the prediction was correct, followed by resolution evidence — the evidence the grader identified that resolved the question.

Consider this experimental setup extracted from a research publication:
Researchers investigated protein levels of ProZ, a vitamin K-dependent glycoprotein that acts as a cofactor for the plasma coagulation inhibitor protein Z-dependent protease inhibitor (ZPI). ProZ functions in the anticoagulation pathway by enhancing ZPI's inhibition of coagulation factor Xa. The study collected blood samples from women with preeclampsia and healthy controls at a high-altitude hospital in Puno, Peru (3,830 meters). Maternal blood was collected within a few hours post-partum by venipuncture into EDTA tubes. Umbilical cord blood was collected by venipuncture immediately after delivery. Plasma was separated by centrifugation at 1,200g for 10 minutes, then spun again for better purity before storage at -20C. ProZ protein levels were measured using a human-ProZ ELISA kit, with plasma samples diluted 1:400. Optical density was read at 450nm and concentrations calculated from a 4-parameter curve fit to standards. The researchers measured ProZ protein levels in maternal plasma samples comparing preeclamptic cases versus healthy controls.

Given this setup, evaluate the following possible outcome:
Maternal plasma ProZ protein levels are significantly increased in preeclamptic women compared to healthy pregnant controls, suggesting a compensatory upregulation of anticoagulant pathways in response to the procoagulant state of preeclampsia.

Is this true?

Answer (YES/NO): NO